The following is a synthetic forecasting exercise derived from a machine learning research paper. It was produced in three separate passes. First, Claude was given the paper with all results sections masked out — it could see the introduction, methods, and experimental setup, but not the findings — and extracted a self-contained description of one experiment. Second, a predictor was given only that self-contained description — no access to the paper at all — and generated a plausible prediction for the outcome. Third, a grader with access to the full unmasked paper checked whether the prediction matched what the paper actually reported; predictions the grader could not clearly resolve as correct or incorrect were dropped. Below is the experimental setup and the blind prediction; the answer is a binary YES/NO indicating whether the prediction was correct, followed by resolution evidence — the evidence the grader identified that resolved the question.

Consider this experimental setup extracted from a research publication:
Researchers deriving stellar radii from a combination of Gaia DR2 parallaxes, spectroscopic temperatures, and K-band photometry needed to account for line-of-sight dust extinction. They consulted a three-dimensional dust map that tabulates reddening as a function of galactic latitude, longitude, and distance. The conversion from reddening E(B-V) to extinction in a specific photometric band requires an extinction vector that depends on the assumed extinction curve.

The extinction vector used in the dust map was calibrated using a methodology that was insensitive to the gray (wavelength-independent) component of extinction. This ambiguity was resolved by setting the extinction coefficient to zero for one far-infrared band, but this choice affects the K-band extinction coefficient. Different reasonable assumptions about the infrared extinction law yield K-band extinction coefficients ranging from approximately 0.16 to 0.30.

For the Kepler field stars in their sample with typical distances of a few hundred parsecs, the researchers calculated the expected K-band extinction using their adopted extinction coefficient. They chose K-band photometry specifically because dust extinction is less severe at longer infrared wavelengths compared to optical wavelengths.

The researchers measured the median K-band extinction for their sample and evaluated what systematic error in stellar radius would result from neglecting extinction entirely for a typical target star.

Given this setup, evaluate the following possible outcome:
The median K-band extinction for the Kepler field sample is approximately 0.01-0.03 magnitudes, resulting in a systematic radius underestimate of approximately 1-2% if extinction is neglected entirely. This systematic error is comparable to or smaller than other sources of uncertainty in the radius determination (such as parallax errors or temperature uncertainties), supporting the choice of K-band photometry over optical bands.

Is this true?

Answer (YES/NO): NO